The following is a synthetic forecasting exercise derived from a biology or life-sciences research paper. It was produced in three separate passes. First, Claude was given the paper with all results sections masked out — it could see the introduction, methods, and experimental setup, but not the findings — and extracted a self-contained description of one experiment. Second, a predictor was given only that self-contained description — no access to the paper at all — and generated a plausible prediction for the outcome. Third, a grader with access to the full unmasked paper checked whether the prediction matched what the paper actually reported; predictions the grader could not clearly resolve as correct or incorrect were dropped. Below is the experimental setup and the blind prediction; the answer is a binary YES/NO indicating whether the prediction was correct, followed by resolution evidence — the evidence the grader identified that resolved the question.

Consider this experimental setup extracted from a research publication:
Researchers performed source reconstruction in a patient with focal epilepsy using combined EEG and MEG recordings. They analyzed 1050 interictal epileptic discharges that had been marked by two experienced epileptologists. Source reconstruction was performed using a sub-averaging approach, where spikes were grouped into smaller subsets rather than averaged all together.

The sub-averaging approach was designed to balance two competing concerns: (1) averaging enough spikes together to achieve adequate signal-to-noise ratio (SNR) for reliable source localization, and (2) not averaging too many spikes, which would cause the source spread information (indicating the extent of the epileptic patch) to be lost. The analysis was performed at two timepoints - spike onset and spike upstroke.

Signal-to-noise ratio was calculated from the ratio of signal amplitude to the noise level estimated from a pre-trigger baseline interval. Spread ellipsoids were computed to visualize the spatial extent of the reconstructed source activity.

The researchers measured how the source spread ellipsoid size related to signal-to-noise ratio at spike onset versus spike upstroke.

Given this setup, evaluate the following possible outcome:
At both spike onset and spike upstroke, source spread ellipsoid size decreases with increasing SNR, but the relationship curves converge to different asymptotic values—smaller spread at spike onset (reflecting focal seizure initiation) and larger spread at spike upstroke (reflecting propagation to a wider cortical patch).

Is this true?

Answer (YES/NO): NO